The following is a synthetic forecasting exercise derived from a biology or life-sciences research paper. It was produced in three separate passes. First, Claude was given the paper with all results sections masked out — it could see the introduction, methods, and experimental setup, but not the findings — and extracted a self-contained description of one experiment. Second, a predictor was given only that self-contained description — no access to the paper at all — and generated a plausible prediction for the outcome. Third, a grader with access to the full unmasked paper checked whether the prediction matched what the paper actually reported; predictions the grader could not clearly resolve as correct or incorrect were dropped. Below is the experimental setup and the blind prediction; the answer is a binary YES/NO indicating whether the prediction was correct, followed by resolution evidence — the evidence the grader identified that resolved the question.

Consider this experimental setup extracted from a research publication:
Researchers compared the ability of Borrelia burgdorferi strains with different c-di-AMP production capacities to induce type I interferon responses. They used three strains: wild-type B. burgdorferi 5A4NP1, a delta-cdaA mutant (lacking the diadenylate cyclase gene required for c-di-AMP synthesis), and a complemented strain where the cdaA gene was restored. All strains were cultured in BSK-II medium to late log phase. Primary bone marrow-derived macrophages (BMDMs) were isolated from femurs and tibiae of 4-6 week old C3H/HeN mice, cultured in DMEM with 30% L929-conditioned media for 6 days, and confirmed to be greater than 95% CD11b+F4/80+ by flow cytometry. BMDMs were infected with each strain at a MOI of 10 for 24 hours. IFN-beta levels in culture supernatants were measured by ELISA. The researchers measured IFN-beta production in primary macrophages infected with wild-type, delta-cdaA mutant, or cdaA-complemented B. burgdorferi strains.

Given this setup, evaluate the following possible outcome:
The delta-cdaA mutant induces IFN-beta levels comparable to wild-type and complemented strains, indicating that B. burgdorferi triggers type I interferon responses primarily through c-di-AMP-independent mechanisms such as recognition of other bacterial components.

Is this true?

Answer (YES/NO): NO